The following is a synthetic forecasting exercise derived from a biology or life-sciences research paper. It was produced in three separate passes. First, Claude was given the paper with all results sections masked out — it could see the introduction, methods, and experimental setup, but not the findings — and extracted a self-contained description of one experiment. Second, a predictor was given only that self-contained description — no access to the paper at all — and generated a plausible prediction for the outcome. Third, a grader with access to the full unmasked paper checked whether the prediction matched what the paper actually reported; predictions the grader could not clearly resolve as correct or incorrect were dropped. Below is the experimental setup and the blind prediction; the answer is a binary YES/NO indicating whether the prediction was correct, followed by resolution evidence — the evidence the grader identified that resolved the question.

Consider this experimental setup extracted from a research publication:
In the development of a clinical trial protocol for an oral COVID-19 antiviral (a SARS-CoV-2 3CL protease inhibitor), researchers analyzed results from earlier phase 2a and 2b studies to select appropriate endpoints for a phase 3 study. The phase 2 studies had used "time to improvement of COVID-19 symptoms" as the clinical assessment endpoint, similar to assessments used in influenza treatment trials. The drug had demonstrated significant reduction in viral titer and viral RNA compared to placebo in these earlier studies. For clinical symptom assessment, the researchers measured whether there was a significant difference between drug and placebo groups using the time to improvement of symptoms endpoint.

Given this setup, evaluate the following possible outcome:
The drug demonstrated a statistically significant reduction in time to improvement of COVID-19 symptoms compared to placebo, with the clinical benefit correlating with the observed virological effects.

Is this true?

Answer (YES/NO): NO